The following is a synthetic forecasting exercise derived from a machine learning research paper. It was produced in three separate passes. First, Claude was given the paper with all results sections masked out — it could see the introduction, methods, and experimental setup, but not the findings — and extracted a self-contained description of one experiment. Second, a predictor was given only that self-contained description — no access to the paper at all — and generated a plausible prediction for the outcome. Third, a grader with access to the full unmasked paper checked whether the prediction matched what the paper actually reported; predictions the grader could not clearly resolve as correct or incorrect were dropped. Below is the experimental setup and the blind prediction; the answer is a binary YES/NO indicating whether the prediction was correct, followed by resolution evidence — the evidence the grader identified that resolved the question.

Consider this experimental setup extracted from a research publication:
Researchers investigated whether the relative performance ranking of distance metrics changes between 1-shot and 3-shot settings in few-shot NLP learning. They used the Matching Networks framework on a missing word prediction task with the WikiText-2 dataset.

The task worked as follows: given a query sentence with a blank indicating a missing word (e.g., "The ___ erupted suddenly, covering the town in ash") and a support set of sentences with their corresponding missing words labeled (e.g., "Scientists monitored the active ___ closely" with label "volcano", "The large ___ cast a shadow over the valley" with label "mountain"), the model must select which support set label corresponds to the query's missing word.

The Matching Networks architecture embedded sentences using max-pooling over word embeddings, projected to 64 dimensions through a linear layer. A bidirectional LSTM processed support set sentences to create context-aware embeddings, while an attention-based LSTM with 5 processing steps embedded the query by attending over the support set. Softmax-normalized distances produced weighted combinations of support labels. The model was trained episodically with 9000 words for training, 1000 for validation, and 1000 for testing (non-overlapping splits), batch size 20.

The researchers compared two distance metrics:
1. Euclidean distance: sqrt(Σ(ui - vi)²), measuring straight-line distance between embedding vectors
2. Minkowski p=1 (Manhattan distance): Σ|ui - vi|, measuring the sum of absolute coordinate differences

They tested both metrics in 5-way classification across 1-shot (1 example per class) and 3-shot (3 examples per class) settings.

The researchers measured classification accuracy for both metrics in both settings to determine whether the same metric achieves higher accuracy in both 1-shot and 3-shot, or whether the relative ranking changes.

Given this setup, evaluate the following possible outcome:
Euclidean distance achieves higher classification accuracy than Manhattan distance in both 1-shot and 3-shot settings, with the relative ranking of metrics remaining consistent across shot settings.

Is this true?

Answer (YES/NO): NO